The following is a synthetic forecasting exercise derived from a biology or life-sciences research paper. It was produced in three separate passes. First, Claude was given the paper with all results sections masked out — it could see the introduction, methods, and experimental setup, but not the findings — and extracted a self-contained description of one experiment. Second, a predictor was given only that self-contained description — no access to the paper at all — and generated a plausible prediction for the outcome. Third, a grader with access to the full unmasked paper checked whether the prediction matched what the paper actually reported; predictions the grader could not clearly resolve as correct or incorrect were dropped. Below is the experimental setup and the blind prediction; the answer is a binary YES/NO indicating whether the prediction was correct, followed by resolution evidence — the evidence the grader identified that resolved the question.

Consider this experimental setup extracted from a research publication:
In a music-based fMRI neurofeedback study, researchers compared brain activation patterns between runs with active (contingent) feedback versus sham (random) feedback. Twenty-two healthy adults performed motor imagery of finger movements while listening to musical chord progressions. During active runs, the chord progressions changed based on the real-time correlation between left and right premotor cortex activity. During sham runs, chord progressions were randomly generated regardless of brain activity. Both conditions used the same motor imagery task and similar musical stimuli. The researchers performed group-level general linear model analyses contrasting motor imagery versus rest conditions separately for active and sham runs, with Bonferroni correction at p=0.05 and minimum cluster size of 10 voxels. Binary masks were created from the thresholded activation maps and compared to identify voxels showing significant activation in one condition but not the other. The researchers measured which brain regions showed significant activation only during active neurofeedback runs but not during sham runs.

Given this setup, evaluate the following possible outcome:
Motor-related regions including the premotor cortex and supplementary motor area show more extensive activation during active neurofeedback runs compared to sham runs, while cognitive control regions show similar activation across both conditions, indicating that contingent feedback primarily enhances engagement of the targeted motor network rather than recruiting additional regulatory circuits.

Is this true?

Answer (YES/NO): NO